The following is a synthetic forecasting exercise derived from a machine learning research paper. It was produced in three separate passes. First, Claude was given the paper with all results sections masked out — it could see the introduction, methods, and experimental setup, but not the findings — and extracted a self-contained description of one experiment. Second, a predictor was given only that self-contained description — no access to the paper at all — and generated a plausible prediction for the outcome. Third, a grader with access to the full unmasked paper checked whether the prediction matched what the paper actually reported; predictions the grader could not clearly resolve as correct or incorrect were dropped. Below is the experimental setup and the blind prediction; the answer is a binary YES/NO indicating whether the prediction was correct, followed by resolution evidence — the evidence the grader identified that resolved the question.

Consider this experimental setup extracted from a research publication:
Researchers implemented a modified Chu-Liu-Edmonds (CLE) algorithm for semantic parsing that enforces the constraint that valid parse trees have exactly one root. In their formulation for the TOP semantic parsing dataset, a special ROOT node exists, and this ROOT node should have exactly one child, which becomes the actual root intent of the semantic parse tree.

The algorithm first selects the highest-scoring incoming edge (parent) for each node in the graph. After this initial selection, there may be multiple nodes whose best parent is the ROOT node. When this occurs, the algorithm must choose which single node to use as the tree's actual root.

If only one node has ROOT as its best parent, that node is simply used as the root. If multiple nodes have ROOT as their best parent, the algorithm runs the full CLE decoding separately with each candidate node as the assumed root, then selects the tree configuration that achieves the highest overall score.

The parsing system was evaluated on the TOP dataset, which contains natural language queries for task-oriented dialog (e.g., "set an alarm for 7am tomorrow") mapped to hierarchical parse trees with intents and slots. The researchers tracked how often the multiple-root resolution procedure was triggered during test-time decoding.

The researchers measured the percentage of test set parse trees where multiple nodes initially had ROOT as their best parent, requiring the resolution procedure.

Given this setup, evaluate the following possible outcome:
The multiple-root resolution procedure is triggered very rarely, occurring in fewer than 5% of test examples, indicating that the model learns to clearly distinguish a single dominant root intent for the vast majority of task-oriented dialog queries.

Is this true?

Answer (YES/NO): YES